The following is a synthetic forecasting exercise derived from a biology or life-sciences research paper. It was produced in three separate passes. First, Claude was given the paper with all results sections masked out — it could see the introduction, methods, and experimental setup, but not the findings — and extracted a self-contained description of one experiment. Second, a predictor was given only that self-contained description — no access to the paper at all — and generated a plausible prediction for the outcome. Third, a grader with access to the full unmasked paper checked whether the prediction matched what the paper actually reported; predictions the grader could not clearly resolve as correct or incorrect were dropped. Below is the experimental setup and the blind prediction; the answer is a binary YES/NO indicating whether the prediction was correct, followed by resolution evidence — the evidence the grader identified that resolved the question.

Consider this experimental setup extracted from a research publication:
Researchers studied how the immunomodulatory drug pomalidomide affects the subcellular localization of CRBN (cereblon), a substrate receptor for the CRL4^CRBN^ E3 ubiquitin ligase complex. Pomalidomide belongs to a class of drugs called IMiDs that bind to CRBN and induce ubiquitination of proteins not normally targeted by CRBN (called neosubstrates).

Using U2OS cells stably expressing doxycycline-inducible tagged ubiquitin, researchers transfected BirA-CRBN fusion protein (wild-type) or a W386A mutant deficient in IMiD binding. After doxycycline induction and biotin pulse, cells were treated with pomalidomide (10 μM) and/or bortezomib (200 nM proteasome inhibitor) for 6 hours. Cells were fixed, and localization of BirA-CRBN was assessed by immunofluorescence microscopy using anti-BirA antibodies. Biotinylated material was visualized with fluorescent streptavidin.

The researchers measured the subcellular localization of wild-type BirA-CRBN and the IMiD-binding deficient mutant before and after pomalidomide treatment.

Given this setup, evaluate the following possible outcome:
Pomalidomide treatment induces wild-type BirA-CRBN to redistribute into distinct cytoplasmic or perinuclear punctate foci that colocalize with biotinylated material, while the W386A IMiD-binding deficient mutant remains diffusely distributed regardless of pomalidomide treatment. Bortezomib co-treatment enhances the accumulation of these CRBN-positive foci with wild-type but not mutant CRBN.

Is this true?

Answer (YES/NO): NO